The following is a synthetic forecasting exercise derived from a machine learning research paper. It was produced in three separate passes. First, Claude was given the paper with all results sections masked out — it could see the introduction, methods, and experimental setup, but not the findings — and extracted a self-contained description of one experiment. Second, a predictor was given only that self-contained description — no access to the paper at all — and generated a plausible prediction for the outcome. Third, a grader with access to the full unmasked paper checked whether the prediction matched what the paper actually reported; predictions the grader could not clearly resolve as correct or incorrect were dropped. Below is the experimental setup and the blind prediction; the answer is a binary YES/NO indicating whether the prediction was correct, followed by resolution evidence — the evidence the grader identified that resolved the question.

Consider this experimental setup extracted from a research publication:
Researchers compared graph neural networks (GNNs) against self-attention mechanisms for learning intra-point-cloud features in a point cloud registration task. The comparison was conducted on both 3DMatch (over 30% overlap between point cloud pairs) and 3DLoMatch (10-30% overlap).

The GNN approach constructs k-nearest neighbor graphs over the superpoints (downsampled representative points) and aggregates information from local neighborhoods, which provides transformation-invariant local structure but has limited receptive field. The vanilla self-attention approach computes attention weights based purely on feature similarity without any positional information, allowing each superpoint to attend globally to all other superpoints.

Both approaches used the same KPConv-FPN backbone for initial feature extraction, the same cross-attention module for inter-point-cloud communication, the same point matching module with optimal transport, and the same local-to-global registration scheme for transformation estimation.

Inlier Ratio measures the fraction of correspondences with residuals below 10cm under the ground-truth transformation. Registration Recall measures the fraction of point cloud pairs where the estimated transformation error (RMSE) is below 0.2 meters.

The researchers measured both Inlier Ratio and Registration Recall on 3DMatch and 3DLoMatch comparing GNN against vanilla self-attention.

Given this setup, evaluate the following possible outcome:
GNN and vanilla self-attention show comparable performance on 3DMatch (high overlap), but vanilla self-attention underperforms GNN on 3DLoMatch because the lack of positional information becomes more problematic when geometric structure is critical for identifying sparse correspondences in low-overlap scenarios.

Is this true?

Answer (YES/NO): NO